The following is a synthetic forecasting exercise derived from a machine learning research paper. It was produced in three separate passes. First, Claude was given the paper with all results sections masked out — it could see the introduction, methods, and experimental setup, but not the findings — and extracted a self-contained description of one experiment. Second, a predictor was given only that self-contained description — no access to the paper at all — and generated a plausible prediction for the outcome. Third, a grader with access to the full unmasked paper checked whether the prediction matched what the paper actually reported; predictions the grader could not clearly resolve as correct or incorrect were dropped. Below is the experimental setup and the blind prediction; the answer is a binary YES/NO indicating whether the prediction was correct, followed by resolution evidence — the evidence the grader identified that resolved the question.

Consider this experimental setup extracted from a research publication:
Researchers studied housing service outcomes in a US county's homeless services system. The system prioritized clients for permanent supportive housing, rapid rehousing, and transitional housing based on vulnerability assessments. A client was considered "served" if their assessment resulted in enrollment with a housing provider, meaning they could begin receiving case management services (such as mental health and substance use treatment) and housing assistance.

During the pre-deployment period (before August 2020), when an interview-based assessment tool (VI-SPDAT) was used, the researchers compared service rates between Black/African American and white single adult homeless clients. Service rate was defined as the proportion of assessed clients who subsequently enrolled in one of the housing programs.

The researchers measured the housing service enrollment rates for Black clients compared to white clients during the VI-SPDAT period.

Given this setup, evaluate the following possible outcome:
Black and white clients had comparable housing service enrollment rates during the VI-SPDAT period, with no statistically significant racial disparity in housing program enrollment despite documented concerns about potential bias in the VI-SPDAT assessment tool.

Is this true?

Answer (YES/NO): NO